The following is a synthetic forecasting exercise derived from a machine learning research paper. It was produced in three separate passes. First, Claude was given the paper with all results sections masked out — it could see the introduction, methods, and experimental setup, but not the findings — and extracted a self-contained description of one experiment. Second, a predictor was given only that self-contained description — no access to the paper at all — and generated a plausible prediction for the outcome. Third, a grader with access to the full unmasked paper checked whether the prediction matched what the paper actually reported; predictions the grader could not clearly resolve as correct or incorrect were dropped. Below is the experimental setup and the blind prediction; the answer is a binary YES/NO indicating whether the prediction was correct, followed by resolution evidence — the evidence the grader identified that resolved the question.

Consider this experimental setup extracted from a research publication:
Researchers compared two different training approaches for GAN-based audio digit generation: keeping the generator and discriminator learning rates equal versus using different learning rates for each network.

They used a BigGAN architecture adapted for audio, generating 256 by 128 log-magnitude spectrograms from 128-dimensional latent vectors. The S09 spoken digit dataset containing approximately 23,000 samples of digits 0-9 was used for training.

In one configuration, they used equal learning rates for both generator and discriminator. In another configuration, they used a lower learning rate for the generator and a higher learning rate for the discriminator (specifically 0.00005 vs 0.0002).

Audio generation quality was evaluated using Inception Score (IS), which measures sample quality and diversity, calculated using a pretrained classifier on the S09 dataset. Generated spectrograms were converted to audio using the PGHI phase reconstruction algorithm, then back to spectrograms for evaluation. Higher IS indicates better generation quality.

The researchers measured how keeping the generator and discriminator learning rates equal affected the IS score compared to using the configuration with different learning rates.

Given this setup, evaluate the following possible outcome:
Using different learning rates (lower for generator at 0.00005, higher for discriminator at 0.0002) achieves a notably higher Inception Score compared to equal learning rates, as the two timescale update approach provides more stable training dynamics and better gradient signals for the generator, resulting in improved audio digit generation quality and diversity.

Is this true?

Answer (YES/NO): NO